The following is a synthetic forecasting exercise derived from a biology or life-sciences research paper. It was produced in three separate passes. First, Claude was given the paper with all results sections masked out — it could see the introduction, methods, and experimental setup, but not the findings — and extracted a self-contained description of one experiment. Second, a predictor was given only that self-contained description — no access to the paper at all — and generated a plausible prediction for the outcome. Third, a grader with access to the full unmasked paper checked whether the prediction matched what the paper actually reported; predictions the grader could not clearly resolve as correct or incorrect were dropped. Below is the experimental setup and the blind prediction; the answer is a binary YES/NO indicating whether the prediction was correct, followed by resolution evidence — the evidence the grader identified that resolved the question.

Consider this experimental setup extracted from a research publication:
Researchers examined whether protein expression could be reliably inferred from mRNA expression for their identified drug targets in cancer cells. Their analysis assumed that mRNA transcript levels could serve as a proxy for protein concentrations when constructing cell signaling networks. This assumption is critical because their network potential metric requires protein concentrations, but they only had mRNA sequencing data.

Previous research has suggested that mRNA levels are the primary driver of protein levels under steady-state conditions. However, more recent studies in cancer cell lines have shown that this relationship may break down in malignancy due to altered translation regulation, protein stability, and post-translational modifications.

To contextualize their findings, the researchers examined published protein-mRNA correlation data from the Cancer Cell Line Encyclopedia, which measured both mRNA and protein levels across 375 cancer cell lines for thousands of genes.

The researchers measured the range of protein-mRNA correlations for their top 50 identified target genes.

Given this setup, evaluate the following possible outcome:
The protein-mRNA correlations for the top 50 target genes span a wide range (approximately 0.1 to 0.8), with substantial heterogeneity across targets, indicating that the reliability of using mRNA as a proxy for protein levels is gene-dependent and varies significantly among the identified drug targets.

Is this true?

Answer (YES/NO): YES